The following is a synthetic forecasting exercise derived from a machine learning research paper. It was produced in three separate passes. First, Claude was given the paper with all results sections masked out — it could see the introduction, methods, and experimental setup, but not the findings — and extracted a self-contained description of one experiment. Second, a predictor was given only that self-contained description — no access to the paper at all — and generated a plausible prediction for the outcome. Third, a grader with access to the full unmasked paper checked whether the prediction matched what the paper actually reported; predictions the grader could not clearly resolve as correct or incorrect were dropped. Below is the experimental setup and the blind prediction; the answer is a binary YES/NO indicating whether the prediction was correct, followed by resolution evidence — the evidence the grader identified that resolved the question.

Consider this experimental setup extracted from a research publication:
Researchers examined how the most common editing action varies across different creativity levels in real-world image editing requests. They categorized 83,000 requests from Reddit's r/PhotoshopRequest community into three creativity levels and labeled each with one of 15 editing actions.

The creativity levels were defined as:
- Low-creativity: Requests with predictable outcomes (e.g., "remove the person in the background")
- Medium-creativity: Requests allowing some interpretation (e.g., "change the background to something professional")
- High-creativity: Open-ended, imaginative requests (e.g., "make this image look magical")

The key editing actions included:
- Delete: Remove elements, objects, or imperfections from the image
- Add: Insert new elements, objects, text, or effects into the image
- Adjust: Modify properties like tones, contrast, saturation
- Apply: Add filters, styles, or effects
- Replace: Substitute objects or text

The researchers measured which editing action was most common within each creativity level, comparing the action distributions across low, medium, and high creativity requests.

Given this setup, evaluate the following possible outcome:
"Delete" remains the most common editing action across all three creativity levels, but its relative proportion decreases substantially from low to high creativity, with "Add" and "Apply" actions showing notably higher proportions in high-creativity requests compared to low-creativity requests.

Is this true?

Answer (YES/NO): NO